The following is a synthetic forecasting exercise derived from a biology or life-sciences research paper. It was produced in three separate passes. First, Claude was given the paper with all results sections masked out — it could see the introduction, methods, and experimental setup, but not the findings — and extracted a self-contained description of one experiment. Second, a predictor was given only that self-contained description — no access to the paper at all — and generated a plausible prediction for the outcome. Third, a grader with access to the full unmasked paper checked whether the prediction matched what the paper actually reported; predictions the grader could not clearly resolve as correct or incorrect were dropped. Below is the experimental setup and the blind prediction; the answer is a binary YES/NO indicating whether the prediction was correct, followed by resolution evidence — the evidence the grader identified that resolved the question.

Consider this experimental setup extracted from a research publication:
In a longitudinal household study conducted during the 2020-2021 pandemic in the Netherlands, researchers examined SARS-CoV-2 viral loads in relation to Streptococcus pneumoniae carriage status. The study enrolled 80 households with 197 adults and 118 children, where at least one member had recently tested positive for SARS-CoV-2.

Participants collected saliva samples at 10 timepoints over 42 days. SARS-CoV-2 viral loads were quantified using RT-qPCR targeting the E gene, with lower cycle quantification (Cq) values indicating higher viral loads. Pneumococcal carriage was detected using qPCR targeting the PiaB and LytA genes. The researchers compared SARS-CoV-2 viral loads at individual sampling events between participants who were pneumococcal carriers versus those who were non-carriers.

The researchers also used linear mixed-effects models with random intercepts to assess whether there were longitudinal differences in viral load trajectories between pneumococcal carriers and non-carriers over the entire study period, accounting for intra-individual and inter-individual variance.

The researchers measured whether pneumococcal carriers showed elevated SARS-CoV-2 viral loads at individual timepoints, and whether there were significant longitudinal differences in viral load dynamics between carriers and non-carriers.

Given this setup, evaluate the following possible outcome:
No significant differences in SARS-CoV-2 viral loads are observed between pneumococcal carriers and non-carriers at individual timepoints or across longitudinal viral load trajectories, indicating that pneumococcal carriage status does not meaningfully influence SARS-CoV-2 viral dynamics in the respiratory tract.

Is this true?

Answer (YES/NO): NO